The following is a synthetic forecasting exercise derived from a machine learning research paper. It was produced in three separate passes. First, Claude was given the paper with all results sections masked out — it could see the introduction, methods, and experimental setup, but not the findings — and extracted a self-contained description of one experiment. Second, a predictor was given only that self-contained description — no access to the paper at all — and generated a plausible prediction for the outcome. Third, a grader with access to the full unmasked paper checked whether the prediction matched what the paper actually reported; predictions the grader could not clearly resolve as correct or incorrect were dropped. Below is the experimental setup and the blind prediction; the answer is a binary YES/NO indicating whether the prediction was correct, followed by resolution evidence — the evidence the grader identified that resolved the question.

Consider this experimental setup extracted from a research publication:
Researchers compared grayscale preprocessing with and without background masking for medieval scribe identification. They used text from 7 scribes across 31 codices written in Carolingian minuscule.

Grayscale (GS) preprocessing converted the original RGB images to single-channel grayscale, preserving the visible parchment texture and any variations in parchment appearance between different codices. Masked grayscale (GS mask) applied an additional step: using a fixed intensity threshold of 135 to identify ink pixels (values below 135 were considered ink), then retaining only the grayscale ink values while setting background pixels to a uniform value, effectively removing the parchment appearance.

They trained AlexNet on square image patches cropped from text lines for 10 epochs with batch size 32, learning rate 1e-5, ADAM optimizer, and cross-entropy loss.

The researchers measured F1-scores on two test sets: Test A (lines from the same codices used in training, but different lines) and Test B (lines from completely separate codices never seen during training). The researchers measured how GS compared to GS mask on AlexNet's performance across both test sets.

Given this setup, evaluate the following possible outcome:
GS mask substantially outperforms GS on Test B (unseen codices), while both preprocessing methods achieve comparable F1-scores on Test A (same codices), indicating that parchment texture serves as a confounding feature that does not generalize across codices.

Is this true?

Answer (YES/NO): NO